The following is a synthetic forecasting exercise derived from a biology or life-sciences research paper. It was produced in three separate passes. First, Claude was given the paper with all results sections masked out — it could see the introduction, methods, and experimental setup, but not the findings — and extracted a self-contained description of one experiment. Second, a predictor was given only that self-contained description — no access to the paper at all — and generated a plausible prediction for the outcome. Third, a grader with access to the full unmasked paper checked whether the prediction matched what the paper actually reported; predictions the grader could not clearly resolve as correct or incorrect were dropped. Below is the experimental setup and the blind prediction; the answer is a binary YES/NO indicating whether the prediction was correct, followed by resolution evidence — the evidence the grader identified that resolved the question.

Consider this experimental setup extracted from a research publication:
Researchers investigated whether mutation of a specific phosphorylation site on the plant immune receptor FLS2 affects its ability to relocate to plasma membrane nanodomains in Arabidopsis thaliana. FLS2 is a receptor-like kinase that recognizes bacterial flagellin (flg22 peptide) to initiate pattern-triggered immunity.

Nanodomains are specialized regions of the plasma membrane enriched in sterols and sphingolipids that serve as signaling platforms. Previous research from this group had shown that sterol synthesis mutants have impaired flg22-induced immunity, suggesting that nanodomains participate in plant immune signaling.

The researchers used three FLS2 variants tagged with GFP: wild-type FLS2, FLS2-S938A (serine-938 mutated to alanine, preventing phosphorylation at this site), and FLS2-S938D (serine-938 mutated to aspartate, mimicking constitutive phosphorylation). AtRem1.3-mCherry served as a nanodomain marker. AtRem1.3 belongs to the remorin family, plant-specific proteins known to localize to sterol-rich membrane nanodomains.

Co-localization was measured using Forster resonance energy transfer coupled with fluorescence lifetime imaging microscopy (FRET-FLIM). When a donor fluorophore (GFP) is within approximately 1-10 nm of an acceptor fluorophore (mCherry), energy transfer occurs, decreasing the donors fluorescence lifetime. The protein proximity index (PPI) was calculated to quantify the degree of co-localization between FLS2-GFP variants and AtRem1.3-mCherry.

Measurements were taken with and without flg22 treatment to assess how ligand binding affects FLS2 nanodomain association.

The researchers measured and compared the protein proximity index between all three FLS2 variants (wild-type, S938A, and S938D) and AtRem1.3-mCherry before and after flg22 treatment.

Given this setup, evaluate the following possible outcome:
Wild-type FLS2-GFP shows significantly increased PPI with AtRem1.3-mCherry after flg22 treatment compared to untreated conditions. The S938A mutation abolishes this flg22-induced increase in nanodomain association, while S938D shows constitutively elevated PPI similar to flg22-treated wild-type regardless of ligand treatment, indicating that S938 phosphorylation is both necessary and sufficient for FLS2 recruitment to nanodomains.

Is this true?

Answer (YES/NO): NO